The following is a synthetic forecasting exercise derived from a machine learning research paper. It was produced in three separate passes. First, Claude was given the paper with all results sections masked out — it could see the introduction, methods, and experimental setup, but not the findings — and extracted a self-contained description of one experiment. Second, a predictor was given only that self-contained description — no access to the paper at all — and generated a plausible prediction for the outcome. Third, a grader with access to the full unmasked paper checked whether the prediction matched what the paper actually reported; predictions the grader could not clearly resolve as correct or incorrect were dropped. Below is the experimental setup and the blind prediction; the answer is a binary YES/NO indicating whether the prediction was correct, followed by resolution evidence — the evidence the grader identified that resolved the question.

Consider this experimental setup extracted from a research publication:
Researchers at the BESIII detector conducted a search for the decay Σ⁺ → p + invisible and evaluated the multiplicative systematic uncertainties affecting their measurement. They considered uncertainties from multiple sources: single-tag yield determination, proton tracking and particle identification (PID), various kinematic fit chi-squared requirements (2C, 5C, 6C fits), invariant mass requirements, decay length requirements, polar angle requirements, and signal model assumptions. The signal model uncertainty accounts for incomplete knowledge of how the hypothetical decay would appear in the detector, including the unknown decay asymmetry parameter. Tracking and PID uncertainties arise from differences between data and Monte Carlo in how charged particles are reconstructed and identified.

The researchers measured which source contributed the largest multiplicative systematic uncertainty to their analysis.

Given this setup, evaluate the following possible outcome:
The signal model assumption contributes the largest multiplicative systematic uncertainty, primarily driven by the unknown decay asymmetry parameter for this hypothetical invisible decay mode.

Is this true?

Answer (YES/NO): YES